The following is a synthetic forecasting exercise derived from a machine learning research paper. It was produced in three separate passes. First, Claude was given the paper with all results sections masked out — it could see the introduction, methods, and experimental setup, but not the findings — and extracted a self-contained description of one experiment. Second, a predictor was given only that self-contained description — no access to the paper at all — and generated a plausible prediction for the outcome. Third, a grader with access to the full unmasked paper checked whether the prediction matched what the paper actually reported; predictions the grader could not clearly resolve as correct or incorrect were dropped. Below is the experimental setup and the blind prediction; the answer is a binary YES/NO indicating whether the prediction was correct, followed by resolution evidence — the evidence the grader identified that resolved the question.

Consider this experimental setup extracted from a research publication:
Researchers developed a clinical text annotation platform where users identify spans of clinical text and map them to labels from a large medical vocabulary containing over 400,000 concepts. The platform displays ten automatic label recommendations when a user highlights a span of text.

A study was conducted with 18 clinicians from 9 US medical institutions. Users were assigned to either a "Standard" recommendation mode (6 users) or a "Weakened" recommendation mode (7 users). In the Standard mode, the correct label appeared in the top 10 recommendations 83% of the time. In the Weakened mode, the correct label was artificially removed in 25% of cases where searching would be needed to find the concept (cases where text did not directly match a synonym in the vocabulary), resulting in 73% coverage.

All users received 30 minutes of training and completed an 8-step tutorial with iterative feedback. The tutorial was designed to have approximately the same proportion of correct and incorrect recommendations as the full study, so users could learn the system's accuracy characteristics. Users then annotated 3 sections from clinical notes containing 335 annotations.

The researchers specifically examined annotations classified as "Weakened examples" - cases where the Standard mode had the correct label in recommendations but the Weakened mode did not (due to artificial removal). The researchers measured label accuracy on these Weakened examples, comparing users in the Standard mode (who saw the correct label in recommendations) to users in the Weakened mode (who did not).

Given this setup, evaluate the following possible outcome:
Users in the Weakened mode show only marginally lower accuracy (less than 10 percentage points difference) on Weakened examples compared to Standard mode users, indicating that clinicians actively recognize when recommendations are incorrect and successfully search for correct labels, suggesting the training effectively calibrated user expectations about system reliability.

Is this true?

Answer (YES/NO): NO